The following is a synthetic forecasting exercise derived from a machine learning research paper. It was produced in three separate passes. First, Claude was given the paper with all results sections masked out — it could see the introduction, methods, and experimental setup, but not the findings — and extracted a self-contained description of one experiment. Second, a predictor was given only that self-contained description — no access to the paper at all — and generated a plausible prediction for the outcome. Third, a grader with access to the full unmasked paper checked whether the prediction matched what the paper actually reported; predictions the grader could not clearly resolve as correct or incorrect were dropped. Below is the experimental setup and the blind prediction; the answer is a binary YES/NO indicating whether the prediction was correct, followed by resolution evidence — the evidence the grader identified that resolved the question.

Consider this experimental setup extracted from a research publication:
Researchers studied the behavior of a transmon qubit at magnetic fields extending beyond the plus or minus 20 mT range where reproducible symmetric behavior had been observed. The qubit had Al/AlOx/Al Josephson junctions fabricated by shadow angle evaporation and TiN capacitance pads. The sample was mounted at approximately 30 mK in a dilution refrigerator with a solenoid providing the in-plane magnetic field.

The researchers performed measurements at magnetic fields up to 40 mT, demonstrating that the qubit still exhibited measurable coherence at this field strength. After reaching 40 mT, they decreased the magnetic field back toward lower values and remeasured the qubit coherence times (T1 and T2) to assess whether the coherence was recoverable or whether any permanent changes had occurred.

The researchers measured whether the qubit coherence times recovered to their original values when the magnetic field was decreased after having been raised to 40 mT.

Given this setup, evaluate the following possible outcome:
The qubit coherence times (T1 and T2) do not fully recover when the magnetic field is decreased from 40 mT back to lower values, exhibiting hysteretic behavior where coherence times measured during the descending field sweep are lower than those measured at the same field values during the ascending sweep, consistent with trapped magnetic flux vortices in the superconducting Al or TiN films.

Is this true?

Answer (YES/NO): YES